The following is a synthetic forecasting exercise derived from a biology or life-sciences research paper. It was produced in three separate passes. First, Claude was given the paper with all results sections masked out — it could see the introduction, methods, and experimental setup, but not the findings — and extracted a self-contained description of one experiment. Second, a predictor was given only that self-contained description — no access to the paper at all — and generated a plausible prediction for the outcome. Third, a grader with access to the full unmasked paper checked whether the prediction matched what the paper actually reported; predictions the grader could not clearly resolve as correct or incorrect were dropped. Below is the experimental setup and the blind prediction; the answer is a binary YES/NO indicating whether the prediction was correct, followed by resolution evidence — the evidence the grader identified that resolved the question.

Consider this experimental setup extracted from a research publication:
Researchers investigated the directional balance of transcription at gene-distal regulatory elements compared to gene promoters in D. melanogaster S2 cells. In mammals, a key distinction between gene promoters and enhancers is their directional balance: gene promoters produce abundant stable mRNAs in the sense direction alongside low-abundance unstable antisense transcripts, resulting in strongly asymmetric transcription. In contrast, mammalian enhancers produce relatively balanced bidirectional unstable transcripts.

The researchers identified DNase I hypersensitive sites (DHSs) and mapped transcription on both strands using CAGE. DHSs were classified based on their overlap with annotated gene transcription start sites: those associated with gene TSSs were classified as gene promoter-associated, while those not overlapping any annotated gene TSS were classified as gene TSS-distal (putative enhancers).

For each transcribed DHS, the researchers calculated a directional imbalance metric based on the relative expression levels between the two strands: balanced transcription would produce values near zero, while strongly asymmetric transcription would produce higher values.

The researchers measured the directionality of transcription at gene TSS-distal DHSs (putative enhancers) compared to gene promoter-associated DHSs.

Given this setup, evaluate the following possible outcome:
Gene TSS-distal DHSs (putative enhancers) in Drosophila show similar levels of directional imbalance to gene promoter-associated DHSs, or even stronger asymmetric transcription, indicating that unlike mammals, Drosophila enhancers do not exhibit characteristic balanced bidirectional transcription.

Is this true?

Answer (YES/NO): NO